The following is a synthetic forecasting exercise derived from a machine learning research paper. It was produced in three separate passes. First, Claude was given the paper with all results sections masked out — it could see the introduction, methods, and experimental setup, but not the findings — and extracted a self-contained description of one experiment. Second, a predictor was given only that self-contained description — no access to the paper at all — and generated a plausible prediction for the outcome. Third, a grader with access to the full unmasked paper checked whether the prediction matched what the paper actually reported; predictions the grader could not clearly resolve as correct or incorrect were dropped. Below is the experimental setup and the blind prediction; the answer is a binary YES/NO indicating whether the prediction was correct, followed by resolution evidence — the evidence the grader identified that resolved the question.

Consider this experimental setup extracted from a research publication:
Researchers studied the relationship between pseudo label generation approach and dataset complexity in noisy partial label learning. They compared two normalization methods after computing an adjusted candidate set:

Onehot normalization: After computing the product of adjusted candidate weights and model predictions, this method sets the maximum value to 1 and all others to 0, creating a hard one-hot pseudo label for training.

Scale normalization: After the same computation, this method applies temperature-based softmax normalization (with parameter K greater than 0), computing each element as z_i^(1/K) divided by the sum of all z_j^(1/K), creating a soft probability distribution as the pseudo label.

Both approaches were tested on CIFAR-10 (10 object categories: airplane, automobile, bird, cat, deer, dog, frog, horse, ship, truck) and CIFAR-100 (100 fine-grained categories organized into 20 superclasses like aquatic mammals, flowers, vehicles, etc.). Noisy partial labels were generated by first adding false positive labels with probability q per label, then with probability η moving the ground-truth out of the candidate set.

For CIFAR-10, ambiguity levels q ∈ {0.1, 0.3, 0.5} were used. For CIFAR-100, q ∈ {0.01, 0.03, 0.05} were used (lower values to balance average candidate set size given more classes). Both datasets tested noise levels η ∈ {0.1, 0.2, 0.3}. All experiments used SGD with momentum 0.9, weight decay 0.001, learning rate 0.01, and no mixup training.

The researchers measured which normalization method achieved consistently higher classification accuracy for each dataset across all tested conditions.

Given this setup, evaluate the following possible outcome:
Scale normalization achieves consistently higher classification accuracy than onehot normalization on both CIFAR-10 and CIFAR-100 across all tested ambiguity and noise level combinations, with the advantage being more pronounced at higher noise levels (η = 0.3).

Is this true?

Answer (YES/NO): NO